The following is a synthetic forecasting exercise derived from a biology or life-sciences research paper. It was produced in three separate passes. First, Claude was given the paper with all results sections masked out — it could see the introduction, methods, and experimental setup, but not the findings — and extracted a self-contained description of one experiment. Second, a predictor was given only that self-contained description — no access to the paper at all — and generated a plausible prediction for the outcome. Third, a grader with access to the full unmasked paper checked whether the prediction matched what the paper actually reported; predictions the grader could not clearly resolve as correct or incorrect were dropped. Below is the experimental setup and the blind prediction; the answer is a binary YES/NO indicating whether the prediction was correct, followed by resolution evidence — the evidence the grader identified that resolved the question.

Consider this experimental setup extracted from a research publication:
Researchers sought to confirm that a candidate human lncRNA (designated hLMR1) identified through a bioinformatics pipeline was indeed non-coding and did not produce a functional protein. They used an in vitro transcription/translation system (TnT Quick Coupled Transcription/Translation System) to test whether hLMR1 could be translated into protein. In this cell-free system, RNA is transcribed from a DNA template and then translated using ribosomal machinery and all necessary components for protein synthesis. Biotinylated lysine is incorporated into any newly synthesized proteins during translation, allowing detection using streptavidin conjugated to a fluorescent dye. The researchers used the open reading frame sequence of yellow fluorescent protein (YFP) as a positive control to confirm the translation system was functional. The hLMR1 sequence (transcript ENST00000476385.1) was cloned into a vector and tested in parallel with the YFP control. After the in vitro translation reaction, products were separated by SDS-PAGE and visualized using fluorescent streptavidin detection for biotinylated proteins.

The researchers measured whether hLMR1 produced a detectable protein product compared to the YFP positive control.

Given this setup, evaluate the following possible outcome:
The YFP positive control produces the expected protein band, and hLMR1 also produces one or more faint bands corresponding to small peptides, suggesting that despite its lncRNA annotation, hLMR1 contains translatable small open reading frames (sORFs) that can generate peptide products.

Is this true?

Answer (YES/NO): NO